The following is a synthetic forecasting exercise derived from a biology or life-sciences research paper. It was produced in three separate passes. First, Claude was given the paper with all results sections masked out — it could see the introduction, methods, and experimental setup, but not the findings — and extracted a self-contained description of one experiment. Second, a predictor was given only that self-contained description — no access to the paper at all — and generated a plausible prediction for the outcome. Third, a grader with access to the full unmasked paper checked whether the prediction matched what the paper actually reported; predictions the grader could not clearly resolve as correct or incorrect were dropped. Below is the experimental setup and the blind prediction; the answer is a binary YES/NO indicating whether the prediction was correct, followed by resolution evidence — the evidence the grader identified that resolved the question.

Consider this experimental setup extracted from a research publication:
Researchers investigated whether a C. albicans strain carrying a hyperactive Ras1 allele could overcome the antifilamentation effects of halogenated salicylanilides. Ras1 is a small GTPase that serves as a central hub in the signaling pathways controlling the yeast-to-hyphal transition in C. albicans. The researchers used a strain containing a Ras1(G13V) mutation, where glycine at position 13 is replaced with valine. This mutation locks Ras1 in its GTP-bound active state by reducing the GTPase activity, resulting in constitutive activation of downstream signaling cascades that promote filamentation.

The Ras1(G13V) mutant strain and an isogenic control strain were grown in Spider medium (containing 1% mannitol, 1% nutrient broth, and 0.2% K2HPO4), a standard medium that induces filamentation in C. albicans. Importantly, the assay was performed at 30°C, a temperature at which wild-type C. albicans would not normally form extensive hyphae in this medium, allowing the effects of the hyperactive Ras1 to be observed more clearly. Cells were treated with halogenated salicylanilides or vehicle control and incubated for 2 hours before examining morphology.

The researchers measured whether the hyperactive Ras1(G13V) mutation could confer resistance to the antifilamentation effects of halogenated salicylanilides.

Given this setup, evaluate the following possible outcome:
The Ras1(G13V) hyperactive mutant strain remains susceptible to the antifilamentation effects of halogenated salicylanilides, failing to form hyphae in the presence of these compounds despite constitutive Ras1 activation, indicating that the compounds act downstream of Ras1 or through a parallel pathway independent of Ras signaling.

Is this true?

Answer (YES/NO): YES